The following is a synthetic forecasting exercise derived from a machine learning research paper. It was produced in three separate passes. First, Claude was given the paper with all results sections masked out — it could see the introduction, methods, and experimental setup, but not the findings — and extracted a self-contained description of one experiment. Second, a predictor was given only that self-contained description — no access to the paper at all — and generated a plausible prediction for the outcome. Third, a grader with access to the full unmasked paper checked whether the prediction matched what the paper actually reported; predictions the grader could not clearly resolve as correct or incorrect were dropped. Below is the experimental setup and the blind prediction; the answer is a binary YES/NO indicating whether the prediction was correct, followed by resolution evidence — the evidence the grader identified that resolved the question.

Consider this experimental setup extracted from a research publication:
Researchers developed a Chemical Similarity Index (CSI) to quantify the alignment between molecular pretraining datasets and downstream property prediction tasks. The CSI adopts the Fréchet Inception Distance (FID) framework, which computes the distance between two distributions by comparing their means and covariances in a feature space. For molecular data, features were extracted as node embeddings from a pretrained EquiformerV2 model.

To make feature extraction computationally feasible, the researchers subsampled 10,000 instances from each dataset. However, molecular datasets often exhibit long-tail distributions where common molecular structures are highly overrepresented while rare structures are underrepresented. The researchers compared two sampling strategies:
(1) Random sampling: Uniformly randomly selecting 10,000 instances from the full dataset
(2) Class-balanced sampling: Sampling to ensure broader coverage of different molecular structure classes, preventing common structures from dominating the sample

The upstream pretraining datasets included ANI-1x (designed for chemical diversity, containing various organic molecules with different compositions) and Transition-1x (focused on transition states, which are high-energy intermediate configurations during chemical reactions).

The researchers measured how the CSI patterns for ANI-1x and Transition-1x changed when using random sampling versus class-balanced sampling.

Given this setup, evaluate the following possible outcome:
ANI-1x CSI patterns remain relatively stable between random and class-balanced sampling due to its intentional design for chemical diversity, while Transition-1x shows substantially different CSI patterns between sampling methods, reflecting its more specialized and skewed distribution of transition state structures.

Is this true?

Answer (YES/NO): NO